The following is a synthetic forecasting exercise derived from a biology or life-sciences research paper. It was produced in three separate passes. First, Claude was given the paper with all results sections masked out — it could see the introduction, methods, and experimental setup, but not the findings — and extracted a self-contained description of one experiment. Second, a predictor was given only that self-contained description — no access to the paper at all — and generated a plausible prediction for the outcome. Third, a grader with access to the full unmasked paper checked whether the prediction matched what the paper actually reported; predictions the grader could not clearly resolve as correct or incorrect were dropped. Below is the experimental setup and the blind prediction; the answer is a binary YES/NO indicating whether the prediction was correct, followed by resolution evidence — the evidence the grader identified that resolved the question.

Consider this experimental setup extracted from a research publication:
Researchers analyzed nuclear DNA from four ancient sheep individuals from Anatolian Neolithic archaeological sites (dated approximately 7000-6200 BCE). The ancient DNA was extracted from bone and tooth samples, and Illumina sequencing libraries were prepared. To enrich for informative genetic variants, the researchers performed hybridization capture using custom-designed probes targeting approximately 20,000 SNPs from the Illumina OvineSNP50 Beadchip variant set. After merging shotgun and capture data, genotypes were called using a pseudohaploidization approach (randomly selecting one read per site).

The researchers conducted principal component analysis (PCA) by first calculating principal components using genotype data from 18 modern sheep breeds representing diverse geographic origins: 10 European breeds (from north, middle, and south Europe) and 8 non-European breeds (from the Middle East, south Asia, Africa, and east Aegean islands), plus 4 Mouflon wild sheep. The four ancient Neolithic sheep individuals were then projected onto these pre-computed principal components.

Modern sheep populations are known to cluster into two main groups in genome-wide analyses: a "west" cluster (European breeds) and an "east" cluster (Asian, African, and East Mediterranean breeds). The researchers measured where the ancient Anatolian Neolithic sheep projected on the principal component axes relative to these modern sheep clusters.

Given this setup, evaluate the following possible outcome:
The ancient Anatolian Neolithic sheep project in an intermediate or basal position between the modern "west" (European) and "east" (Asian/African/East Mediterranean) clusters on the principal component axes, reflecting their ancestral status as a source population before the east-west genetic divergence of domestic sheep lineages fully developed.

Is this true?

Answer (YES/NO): NO